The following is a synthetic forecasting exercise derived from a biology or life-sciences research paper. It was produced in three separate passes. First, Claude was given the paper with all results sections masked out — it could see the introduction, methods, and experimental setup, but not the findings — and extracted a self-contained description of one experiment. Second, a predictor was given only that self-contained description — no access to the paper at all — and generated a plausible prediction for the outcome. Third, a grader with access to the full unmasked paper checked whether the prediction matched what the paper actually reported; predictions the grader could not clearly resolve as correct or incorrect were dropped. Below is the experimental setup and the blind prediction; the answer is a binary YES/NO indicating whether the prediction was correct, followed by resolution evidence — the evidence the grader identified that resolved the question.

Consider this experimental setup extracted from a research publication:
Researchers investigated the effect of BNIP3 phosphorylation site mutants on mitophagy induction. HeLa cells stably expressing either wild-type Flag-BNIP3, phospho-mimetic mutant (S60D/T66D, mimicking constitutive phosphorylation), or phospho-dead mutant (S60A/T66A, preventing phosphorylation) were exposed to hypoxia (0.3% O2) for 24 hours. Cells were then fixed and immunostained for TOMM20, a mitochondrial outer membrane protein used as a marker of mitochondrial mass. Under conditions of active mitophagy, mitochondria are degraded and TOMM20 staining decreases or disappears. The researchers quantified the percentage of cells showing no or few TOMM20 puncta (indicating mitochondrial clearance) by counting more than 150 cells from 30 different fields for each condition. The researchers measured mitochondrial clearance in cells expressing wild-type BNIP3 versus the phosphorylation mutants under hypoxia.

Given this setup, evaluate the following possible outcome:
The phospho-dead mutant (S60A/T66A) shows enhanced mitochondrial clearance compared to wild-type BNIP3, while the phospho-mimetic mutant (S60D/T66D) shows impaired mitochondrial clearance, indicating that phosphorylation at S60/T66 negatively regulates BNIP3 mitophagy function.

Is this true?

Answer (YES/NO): NO